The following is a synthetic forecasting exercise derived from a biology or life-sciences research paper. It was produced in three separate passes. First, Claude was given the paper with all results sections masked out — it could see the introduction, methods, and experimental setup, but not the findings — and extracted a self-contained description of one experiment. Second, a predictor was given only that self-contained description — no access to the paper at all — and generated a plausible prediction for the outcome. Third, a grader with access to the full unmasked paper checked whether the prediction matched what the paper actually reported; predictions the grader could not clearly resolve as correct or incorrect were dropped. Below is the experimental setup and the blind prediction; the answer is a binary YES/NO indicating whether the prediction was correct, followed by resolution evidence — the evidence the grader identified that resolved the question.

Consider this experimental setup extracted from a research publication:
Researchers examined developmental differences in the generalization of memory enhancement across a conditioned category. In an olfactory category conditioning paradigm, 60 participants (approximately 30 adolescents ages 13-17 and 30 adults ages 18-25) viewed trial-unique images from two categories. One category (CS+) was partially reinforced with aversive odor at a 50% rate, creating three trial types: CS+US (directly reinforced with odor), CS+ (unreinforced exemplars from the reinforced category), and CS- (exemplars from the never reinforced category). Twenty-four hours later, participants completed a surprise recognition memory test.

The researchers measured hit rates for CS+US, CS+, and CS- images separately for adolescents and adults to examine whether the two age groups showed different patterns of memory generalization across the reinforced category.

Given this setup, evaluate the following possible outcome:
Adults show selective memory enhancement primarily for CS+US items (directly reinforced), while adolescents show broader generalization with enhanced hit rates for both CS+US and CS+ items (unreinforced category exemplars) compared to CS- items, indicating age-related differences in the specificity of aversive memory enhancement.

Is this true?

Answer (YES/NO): NO